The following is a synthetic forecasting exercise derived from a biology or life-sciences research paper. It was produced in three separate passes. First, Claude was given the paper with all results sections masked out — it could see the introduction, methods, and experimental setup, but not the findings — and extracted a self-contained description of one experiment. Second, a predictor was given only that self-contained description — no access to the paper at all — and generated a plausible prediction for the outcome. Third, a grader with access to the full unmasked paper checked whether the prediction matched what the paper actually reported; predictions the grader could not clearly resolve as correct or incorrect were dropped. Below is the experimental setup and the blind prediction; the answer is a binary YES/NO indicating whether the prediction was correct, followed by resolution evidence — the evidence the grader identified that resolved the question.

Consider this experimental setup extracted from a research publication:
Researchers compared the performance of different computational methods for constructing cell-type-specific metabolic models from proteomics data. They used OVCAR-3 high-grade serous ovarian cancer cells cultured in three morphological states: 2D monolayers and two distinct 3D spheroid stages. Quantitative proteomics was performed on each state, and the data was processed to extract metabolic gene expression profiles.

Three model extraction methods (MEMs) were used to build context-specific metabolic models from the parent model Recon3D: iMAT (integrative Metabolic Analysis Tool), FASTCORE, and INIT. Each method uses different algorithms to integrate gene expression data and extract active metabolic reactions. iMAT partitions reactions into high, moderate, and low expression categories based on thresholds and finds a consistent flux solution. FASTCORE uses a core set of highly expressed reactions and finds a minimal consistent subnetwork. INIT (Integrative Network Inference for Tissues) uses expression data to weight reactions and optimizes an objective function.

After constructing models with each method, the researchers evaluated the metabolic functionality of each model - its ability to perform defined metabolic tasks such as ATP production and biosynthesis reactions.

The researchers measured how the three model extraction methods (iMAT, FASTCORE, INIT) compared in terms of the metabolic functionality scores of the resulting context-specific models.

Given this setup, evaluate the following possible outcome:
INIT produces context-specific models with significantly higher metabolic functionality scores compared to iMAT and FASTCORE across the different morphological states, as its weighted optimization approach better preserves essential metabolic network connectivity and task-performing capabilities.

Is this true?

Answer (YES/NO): NO